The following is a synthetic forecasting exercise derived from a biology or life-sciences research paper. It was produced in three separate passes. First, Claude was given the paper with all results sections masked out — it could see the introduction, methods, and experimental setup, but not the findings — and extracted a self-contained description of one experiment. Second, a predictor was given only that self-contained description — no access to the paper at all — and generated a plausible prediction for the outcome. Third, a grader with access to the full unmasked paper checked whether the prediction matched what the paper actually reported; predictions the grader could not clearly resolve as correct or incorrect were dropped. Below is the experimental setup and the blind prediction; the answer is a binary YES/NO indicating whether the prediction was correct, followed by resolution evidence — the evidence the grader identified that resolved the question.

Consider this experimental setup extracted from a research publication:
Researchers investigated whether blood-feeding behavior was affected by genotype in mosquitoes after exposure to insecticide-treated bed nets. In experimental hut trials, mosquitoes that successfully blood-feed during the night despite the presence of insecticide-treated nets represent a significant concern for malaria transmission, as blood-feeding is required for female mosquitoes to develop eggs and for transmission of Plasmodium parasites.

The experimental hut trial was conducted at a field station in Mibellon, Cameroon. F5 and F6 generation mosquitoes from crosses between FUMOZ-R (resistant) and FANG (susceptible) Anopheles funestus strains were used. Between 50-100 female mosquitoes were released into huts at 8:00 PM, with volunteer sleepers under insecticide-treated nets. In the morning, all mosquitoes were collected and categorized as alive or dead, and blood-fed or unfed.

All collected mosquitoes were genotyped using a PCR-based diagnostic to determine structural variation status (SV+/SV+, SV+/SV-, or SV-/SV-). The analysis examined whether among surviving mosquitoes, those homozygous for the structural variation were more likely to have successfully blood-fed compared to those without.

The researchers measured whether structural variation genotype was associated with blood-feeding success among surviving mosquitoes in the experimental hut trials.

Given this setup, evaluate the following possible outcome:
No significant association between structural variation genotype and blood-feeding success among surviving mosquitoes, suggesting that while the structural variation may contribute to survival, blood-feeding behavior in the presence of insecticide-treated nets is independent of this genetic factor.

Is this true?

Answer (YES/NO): NO